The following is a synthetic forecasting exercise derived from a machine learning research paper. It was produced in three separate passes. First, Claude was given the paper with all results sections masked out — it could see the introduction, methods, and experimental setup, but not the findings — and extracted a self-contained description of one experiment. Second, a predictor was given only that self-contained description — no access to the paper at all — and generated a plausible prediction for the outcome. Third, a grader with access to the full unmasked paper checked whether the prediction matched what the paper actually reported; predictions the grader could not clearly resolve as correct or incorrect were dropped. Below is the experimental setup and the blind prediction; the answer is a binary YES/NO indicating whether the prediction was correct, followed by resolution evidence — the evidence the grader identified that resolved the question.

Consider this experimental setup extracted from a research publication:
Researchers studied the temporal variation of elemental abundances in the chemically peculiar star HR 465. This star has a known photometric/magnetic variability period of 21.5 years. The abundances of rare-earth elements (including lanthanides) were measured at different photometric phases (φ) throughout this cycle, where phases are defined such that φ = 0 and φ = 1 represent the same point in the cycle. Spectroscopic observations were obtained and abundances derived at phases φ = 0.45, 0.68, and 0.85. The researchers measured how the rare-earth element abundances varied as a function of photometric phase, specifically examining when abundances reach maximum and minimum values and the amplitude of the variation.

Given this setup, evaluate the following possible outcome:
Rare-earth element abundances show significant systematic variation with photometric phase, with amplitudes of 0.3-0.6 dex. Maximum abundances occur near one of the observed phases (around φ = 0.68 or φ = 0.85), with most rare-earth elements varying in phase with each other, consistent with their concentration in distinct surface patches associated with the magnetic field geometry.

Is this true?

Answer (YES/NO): NO